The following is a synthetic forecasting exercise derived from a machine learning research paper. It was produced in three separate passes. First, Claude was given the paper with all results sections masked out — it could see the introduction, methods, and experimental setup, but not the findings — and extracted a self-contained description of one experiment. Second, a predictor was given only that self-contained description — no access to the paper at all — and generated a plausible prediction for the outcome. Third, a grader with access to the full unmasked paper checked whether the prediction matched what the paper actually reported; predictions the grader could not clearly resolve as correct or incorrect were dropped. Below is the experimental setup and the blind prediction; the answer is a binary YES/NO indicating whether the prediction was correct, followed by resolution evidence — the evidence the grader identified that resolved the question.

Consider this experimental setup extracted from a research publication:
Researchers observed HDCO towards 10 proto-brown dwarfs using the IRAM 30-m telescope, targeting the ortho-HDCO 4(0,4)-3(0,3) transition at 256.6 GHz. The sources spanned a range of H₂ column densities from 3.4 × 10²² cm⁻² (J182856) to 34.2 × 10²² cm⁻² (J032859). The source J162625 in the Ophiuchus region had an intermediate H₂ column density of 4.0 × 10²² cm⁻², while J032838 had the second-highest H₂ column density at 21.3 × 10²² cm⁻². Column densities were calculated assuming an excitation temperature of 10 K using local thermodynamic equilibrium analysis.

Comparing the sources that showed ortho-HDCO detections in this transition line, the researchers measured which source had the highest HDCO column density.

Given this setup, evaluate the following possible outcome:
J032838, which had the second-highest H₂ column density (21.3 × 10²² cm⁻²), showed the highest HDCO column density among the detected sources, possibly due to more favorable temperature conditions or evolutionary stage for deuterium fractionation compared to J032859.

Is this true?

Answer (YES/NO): NO